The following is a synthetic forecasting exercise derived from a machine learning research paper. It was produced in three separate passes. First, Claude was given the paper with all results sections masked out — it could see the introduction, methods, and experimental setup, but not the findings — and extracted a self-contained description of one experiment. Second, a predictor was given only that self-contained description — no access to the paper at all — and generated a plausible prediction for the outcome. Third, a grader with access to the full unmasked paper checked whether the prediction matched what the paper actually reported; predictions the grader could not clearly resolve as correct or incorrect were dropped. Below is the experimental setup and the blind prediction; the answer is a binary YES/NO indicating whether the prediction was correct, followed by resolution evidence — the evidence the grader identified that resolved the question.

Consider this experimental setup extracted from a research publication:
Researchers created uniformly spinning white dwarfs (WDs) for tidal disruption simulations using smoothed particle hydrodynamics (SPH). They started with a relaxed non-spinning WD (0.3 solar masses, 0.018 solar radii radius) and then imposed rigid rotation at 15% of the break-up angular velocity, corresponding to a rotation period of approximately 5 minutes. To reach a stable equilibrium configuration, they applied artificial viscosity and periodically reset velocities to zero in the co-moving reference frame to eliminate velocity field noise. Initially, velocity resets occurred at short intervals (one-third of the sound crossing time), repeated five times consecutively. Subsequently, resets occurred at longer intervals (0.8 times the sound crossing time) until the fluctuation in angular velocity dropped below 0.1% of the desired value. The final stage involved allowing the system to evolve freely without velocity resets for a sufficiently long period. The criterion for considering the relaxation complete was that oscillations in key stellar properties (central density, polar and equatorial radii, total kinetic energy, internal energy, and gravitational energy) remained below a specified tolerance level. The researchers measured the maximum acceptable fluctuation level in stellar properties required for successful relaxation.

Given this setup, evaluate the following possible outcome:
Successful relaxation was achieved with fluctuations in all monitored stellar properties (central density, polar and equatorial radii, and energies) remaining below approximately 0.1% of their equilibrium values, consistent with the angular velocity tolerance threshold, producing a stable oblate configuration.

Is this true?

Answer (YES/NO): NO